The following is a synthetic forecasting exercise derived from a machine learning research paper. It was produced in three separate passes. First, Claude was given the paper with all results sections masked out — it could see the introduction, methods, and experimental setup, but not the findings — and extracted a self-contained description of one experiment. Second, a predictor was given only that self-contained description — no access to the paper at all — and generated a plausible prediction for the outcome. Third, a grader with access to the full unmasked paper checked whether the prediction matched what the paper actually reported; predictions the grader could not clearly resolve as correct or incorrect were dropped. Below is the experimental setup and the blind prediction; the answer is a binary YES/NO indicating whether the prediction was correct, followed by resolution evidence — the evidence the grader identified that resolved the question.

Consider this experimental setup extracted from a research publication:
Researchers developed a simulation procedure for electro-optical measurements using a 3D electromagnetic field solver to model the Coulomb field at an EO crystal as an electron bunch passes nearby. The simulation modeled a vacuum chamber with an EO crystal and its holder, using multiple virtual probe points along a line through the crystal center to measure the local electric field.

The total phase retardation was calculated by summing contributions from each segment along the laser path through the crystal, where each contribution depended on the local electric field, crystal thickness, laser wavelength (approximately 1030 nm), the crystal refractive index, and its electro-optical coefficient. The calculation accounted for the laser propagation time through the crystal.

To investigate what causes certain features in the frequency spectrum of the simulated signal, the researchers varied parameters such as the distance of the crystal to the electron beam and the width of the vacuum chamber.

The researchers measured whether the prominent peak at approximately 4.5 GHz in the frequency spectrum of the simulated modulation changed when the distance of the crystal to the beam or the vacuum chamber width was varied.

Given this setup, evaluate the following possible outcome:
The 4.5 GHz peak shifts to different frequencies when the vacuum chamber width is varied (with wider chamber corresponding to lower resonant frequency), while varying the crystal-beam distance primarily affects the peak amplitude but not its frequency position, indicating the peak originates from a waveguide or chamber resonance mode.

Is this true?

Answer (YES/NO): NO